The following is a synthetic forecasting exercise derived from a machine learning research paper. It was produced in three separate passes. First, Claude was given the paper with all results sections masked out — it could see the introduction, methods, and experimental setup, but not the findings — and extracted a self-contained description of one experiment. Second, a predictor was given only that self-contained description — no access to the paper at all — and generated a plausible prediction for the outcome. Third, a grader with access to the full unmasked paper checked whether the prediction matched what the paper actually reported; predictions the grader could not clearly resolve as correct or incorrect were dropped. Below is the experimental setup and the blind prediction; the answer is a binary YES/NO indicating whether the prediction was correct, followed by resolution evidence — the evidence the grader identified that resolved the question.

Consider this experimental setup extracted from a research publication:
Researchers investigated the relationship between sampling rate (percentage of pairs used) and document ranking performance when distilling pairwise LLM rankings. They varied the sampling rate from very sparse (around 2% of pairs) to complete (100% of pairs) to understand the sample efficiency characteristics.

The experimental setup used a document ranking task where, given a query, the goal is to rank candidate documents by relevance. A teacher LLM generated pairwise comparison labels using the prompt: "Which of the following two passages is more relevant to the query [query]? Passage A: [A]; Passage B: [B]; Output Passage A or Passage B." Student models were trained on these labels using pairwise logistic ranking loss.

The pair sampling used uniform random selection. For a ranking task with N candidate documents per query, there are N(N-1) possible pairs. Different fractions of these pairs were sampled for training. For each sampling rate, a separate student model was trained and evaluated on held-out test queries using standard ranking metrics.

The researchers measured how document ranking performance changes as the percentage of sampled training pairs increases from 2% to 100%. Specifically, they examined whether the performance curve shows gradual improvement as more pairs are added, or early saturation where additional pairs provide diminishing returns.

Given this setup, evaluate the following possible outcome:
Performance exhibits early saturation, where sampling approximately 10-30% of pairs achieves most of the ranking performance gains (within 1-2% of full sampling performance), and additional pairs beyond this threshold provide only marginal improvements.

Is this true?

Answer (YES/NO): NO